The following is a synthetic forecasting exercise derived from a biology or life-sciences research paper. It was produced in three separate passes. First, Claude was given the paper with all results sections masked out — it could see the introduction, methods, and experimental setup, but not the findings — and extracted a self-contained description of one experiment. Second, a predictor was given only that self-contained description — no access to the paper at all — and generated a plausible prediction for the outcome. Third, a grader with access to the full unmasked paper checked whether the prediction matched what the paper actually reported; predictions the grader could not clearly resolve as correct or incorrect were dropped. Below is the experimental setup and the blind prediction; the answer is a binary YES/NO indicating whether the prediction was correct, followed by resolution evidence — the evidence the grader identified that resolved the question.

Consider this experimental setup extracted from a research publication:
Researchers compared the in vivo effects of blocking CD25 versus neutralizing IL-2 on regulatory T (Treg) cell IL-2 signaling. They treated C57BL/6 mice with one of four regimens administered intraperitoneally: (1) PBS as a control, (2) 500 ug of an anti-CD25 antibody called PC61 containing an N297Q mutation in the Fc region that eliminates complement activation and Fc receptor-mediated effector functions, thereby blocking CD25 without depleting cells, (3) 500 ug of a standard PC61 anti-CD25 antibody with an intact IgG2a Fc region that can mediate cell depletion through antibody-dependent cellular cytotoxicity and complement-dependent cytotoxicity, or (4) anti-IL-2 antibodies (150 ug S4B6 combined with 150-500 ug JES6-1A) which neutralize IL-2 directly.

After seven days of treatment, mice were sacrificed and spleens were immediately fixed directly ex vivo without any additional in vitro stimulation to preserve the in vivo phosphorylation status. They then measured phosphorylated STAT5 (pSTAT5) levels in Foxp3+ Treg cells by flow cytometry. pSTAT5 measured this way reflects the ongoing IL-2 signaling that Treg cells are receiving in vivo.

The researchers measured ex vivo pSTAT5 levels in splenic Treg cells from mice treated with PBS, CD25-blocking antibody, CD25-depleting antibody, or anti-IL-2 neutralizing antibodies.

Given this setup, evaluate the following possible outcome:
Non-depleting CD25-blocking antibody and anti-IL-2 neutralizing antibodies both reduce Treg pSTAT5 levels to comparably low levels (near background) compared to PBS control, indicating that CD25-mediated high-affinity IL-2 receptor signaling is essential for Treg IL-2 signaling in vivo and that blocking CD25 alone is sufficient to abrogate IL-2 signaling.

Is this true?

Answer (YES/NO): NO